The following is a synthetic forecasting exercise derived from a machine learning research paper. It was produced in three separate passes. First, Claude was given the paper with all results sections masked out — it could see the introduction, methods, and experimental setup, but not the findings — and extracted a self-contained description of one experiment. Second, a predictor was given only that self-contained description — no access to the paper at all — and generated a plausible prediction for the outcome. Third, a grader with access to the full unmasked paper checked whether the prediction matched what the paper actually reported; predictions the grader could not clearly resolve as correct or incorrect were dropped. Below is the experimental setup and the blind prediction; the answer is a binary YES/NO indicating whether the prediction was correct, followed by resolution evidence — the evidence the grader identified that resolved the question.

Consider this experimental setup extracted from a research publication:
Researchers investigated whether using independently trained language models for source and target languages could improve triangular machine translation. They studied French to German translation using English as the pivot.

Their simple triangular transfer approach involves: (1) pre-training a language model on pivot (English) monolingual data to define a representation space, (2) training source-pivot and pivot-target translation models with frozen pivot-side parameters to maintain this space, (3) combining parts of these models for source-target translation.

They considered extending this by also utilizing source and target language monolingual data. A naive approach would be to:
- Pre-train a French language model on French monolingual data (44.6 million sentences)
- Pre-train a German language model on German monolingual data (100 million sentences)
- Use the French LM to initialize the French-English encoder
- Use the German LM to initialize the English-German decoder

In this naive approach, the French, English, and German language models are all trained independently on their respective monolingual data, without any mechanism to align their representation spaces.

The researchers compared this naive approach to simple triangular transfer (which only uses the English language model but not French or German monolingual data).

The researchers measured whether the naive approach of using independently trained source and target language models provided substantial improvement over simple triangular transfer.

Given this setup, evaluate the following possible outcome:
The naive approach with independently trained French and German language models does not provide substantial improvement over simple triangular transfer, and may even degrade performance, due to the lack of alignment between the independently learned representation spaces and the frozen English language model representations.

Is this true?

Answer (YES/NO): YES